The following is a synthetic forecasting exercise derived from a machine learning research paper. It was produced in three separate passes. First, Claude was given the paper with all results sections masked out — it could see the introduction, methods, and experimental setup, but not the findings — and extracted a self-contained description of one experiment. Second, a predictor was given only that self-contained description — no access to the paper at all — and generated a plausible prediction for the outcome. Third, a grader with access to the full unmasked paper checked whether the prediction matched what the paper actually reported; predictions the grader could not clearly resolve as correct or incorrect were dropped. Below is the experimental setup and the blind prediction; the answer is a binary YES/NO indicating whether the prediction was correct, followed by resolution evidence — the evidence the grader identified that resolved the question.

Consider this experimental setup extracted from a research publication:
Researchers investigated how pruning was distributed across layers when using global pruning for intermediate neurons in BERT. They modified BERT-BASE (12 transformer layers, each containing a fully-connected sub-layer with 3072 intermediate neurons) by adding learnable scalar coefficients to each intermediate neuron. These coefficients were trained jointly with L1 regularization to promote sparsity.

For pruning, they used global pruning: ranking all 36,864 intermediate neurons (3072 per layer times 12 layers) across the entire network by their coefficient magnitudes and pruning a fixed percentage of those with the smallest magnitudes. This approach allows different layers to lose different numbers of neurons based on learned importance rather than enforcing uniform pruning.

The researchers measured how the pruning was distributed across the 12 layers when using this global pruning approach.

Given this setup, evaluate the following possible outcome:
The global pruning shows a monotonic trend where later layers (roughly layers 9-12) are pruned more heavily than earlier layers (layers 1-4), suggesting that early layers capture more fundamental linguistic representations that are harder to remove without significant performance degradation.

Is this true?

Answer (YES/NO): YES